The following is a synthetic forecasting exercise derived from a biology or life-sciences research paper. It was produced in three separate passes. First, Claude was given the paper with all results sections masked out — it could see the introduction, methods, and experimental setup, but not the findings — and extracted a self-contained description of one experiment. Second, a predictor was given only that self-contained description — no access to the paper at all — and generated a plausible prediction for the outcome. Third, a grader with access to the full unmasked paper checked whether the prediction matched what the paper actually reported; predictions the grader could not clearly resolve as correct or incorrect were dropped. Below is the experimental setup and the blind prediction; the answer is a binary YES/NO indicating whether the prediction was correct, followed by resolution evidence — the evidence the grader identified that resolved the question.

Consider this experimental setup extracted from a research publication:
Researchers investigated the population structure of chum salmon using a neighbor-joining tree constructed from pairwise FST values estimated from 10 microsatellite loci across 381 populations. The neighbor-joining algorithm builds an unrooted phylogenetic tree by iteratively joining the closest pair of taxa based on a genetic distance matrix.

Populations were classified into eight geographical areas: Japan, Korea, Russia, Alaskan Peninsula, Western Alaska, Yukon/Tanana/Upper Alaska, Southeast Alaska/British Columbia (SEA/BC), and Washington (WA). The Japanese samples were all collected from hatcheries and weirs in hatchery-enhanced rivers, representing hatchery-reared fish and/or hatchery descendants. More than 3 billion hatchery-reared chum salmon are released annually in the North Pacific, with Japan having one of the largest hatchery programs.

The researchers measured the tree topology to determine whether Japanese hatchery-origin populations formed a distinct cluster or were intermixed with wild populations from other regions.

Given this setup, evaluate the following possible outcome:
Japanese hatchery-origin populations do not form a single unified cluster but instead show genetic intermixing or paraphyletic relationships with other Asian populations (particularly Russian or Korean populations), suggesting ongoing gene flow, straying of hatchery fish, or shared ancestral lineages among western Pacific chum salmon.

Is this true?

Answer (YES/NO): YES